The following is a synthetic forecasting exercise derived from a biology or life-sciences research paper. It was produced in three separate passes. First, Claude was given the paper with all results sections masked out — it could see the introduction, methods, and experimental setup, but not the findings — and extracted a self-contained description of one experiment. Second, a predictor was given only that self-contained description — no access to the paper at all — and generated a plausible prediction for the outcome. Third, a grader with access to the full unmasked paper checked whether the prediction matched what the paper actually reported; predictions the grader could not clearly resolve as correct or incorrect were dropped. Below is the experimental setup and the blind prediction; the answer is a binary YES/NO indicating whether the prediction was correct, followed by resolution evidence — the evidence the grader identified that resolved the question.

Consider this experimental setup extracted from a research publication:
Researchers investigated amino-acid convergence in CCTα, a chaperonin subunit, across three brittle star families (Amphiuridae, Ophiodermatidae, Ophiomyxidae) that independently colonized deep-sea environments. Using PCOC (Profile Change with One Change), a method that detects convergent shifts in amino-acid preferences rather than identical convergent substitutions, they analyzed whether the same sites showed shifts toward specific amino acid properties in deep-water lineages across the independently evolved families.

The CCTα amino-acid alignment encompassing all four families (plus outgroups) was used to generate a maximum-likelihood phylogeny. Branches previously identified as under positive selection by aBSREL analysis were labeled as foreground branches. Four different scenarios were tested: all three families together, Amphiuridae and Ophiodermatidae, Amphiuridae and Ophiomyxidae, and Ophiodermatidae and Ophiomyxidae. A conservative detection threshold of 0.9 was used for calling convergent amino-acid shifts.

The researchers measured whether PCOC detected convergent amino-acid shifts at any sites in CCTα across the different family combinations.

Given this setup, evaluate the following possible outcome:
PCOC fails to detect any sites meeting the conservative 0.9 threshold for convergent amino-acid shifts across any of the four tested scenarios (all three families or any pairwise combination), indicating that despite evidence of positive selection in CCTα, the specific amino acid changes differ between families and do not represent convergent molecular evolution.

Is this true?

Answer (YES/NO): YES